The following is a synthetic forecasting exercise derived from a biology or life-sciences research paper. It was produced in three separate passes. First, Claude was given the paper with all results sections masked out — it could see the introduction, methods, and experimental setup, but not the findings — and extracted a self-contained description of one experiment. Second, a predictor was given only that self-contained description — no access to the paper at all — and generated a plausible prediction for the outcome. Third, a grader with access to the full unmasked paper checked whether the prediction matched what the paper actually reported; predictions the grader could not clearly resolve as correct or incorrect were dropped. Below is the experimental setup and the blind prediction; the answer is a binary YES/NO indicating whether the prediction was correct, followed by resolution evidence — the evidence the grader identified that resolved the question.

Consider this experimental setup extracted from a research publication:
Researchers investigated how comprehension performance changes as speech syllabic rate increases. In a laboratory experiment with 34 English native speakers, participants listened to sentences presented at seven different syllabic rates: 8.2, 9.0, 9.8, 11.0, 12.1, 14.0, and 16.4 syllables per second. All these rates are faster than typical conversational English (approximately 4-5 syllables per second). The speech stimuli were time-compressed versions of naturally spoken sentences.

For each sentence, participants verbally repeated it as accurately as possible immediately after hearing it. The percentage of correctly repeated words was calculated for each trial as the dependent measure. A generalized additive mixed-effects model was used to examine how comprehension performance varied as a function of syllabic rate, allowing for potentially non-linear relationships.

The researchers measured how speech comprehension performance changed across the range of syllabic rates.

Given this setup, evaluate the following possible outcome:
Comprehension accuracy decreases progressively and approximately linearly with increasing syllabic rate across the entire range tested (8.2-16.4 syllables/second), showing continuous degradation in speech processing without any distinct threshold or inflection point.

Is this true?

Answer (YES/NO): NO